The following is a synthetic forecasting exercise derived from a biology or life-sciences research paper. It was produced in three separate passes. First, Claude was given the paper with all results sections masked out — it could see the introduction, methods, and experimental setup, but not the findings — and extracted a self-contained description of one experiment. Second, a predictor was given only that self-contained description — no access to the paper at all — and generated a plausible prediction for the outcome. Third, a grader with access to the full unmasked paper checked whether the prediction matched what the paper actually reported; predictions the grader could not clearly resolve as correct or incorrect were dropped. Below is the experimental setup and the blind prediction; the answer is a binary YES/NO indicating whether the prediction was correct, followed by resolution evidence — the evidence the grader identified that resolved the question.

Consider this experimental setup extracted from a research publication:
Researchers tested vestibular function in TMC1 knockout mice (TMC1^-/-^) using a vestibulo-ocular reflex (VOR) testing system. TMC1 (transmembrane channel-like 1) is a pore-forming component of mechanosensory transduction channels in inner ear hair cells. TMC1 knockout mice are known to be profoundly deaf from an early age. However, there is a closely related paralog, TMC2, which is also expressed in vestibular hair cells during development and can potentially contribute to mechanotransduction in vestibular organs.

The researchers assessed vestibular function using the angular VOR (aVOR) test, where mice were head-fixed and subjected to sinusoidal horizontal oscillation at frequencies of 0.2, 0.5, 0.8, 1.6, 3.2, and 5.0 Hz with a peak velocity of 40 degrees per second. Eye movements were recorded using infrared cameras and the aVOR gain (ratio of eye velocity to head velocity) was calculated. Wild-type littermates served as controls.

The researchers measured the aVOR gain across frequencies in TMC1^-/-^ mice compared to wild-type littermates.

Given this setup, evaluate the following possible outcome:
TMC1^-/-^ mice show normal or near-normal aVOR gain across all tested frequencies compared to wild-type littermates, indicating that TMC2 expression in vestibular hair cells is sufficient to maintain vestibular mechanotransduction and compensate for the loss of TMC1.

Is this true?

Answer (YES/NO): YES